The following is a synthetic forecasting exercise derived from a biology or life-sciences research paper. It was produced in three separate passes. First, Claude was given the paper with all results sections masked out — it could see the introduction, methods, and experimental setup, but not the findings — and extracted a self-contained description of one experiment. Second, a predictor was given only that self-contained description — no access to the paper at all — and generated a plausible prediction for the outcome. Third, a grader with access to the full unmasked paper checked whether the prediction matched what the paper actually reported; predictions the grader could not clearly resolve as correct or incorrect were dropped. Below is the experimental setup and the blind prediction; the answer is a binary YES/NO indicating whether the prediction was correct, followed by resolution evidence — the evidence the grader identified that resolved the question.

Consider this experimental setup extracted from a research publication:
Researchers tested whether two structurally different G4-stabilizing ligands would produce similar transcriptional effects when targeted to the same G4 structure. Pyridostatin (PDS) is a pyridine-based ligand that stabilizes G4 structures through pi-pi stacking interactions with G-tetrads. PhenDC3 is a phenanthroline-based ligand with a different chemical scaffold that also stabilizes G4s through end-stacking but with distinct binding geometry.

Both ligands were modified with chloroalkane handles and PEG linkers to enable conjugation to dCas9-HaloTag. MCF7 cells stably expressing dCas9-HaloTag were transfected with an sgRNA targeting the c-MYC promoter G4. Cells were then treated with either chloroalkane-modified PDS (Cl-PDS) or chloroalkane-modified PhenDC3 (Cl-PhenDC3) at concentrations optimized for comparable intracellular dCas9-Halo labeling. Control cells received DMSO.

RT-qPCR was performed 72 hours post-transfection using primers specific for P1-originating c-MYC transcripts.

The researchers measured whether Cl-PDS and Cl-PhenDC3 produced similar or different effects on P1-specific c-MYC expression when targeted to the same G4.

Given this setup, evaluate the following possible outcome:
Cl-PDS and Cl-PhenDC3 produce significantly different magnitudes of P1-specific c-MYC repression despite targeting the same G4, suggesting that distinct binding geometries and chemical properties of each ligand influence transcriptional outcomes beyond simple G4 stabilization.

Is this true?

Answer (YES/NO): NO